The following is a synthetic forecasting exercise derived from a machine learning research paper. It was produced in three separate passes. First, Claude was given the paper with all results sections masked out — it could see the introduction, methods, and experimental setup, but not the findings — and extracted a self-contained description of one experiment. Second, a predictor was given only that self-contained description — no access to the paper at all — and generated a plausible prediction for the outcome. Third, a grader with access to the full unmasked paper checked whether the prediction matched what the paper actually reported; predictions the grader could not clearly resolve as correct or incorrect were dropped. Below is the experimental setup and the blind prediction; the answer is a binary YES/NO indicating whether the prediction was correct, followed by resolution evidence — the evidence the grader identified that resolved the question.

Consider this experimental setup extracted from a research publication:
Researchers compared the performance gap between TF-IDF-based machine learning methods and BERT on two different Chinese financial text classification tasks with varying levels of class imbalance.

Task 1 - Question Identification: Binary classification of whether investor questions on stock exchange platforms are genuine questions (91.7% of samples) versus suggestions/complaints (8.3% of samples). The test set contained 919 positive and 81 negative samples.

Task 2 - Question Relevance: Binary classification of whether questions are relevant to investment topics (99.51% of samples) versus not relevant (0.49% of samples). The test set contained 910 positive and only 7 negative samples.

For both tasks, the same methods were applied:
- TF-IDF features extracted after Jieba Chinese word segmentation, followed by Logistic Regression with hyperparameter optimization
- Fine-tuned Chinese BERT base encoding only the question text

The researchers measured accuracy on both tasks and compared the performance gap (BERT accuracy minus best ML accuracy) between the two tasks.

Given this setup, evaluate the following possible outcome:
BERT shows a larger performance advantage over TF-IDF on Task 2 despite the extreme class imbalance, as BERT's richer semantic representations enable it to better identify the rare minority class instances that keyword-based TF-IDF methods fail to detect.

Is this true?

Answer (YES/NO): NO